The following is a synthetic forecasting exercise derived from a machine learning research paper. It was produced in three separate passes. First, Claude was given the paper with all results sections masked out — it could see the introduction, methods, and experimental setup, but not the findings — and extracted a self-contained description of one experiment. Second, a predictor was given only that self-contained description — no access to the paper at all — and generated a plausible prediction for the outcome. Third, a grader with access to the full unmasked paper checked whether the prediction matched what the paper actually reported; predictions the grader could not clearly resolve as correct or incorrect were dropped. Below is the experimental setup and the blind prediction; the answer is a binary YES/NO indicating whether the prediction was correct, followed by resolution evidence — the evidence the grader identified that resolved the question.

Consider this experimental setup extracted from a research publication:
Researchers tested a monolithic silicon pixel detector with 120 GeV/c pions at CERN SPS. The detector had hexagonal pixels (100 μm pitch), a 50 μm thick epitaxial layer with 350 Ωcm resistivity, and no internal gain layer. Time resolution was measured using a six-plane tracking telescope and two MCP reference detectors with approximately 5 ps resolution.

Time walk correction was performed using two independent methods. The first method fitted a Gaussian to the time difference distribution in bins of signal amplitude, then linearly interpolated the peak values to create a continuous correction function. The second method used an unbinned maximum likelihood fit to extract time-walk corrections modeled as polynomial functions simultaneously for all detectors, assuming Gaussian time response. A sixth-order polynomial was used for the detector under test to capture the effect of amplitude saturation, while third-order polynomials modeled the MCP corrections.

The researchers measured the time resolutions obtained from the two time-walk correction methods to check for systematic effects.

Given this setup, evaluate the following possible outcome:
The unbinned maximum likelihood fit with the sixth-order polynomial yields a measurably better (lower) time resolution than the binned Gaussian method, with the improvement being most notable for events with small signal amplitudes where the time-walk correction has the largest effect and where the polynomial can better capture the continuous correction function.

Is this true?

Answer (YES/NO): NO